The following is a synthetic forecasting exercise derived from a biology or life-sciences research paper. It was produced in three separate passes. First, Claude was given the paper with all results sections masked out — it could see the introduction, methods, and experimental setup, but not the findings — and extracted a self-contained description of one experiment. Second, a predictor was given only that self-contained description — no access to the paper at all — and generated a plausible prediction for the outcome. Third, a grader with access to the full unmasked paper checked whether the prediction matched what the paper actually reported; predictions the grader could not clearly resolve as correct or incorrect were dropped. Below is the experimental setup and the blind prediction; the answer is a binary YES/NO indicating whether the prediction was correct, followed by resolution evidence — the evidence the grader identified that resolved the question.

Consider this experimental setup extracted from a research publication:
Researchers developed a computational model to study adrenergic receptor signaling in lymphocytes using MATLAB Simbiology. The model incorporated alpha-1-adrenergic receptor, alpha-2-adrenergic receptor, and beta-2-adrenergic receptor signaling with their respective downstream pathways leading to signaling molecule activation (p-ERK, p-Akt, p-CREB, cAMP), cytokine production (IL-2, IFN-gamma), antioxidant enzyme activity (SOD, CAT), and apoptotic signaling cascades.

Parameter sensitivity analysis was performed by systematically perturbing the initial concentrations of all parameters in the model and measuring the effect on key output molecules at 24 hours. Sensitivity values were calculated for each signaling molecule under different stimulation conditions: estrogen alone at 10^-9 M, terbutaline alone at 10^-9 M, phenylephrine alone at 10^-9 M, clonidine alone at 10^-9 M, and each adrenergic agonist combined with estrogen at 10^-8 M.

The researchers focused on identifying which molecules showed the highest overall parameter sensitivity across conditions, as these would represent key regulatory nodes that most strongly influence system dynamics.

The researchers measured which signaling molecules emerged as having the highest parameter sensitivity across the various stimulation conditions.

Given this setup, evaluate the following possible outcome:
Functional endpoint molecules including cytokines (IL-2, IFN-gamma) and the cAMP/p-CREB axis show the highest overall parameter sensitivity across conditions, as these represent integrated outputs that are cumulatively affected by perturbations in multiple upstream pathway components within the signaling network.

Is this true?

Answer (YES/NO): NO